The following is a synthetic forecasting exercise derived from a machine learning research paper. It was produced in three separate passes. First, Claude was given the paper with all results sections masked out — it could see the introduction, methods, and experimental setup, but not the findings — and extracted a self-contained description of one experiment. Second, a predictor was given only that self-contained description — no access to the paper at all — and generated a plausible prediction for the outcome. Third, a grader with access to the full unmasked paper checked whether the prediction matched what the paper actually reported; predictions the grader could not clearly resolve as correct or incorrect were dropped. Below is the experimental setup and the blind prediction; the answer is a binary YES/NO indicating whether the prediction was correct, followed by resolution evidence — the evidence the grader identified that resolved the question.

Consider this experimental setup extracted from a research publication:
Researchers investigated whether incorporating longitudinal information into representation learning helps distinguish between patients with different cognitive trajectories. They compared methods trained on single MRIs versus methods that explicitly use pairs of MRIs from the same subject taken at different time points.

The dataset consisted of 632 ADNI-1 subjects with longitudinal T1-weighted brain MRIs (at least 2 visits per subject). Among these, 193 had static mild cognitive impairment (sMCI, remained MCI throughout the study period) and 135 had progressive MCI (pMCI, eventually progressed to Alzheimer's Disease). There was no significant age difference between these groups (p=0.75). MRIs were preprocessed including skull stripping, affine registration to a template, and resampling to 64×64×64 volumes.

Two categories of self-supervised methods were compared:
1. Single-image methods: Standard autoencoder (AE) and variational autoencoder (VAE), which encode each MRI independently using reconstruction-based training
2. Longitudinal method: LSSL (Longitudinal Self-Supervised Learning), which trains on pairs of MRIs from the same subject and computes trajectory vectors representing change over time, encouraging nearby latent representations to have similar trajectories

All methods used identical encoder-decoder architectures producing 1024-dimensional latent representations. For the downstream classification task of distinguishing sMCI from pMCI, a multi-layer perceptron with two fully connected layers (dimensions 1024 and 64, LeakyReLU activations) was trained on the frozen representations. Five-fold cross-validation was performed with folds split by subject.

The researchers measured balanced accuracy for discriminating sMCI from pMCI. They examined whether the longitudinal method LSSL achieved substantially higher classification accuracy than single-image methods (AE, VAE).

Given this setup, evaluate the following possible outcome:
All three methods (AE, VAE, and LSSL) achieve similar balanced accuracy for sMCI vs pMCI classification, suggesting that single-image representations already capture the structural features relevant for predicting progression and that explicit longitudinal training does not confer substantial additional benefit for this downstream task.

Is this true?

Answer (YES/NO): NO